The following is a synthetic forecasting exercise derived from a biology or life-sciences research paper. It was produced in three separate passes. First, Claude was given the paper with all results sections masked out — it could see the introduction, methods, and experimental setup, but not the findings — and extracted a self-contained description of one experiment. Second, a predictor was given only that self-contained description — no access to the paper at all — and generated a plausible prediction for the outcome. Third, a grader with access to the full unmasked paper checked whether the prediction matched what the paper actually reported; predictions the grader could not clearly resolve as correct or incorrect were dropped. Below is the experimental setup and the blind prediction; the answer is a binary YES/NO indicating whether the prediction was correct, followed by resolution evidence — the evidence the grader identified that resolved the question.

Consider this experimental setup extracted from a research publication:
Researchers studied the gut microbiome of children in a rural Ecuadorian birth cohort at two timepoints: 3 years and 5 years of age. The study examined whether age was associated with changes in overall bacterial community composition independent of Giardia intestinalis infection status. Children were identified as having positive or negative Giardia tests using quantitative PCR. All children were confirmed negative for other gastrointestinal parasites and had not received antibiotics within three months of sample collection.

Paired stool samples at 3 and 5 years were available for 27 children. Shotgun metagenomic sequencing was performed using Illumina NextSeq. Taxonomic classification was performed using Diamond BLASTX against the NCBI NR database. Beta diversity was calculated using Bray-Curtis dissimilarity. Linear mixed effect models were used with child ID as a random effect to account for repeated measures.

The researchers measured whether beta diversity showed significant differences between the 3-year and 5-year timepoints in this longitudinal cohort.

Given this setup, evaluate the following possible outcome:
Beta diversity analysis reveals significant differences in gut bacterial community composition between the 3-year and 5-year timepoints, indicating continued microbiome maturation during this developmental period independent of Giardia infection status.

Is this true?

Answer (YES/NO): NO